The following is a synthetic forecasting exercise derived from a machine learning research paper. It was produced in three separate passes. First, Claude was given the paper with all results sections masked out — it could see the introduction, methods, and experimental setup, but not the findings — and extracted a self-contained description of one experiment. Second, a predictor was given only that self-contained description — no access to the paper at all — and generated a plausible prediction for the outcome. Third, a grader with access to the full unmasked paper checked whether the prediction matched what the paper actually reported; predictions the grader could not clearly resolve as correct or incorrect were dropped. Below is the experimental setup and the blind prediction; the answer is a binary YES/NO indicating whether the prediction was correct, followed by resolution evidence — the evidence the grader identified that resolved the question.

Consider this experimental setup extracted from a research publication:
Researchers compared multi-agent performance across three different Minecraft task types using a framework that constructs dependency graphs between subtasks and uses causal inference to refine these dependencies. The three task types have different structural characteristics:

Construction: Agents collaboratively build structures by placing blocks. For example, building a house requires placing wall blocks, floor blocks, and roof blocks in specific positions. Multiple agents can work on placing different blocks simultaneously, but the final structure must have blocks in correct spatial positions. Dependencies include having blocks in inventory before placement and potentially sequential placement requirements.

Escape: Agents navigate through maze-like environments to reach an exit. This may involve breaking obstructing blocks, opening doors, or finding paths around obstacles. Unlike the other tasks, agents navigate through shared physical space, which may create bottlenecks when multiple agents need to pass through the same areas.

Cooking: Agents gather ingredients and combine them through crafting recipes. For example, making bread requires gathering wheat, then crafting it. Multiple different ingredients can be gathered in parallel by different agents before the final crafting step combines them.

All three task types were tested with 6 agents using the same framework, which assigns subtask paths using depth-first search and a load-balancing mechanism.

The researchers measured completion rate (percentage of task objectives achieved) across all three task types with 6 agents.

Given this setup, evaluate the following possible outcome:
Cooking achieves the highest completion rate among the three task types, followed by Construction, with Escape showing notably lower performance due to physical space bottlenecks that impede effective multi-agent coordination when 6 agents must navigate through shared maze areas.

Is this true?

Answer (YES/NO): YES